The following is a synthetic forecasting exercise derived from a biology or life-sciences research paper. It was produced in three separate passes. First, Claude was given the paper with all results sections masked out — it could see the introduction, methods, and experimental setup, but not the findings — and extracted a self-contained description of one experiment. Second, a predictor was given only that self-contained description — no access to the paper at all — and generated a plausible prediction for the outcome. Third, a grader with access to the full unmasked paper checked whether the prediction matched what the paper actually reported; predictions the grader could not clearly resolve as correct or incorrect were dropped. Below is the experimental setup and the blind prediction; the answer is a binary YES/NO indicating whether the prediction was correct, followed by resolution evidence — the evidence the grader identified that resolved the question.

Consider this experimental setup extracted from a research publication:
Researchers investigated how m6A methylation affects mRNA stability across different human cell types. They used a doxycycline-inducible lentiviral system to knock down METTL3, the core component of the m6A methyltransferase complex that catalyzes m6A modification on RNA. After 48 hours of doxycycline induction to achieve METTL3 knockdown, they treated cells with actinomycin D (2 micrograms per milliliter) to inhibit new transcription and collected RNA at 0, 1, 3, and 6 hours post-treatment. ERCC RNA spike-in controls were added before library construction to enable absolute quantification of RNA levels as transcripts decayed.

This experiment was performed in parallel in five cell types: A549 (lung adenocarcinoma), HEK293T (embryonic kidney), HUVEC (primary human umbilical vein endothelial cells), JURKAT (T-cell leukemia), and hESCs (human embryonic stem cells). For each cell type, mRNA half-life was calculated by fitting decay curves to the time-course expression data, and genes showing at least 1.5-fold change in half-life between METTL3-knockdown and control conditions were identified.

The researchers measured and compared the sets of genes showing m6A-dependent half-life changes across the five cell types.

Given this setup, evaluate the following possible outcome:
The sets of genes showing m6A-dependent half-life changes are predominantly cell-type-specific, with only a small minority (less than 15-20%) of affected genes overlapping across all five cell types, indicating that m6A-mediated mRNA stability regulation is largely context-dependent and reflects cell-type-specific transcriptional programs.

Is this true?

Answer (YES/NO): YES